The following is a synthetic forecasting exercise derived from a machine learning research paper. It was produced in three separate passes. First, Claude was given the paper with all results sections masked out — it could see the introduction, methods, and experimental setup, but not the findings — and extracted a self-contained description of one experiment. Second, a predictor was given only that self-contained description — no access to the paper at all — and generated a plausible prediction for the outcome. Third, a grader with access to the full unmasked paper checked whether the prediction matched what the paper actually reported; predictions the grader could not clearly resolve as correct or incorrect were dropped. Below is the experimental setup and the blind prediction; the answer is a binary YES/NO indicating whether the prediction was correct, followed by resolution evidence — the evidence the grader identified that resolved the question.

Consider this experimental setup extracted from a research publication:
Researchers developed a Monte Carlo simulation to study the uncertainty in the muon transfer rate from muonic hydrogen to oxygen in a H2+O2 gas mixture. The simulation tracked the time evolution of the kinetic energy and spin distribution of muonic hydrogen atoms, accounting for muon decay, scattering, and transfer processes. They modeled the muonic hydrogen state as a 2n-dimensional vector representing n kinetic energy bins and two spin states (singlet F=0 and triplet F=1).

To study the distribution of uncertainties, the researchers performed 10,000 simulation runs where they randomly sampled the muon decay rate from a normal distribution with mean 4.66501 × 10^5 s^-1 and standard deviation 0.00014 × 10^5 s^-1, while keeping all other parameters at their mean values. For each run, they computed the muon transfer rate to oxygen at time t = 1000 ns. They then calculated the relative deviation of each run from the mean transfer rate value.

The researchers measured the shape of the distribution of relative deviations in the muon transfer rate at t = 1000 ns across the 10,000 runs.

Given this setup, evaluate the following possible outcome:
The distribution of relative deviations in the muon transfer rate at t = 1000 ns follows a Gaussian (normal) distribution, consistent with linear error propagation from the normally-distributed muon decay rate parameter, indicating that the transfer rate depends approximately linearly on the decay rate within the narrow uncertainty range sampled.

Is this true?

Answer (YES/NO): YES